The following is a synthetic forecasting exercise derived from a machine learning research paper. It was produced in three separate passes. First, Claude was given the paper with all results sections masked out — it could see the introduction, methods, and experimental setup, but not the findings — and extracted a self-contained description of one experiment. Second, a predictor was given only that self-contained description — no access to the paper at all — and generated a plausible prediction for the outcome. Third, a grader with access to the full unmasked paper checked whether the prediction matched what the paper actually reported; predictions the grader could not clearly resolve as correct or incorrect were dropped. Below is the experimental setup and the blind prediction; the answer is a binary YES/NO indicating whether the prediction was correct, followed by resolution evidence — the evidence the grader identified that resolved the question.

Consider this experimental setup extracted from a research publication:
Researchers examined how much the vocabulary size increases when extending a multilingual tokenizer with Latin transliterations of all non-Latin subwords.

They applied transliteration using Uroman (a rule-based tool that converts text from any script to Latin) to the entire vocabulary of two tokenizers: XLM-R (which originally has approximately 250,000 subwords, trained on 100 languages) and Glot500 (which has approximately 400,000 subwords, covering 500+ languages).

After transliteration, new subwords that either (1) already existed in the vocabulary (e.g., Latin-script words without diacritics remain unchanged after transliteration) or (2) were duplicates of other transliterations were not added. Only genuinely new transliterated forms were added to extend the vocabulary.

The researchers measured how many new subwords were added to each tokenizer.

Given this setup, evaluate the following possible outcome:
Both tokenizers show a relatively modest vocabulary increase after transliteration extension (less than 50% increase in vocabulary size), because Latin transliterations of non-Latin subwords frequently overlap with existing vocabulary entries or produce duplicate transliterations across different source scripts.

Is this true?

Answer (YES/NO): YES